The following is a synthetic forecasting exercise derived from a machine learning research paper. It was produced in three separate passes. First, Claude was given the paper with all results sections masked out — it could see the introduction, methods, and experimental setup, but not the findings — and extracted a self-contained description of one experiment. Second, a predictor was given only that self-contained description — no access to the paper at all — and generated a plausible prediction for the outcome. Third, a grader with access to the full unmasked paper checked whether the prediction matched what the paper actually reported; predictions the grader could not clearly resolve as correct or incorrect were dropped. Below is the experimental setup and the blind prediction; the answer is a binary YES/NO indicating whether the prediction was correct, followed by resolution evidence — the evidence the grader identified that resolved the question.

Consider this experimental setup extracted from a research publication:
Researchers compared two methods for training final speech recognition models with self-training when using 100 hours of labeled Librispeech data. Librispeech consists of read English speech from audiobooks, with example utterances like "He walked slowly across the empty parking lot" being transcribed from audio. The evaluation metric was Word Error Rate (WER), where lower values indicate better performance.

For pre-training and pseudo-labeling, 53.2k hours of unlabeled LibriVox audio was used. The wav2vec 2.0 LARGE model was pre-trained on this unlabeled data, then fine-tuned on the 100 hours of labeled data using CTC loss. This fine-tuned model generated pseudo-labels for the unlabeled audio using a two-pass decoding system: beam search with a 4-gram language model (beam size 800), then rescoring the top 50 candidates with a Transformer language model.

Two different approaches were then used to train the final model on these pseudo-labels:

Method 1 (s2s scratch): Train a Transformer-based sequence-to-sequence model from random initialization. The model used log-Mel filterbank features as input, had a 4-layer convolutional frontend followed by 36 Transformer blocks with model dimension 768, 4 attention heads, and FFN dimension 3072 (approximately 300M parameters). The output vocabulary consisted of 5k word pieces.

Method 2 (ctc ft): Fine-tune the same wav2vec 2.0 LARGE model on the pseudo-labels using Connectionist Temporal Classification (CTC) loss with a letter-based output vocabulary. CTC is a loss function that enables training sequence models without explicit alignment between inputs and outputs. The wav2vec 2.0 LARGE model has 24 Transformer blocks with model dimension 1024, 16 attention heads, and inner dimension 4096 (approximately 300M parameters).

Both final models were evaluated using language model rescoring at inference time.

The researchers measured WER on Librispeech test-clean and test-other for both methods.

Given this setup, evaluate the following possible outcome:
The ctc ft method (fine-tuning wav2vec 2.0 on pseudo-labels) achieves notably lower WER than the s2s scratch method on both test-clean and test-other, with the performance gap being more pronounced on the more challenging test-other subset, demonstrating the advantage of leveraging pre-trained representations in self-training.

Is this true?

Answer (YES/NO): NO